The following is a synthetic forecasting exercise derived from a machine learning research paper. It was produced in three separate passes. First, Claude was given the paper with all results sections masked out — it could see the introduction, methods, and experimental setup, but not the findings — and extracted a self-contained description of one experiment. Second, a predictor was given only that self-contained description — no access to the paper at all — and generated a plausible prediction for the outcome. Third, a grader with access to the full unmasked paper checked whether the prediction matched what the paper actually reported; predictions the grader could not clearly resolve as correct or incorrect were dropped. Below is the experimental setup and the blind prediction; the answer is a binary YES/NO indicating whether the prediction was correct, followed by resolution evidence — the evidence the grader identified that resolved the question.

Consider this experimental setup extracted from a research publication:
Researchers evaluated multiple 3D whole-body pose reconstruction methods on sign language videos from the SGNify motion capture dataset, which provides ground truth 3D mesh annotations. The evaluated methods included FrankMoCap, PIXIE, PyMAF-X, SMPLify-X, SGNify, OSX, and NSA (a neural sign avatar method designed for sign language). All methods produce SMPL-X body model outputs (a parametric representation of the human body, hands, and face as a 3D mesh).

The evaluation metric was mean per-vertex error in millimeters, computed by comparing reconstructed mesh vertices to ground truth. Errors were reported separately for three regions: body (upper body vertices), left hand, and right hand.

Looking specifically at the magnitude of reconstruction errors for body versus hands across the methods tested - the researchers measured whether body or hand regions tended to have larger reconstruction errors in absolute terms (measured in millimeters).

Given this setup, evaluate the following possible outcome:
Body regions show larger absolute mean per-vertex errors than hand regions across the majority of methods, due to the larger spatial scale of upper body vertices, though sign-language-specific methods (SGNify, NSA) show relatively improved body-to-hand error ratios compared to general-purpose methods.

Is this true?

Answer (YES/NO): NO